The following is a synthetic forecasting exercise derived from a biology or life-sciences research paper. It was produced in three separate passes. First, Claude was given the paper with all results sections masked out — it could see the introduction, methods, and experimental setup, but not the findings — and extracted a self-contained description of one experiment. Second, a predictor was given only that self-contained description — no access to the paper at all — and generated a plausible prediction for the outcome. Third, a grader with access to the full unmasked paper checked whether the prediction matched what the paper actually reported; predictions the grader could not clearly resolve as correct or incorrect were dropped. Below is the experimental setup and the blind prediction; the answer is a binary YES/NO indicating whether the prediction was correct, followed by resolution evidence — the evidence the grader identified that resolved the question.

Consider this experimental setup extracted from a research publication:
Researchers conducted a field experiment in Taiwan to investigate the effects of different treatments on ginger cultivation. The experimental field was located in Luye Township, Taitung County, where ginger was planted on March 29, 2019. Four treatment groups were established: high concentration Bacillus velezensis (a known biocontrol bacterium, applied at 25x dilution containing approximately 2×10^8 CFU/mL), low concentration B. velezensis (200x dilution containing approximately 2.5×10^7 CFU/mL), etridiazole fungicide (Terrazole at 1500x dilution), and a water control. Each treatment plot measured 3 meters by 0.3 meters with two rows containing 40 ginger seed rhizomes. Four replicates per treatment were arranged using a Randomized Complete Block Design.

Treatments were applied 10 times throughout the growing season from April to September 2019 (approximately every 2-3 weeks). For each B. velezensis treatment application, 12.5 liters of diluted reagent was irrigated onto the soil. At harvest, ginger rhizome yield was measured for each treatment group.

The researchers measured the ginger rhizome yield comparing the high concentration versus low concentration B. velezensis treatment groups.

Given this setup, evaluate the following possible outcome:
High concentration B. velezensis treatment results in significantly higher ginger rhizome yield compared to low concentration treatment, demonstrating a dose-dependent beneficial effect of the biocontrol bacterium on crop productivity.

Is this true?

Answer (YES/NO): NO